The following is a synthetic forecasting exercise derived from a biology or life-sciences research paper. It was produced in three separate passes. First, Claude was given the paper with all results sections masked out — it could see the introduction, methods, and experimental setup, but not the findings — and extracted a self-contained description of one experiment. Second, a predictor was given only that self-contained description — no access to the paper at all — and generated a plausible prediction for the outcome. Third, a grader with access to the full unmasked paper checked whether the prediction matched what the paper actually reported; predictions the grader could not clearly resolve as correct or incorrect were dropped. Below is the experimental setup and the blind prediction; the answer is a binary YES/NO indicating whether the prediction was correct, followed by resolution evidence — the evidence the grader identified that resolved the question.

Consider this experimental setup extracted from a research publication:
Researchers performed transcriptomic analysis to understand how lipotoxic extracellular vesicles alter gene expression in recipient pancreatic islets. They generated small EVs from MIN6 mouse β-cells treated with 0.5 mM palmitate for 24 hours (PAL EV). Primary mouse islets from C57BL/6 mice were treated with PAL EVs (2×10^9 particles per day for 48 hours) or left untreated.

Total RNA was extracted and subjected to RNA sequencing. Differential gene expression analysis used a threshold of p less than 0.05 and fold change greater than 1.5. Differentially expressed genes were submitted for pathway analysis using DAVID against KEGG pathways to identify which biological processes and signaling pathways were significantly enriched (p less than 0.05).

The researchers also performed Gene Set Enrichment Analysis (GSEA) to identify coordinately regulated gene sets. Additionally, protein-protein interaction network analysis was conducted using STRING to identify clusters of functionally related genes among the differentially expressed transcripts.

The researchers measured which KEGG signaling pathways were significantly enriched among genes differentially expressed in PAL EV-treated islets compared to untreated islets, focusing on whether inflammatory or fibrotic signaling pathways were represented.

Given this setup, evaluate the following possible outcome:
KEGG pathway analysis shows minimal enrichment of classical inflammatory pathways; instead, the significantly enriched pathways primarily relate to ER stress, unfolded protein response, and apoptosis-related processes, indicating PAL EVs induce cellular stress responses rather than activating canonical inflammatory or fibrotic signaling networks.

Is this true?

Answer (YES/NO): NO